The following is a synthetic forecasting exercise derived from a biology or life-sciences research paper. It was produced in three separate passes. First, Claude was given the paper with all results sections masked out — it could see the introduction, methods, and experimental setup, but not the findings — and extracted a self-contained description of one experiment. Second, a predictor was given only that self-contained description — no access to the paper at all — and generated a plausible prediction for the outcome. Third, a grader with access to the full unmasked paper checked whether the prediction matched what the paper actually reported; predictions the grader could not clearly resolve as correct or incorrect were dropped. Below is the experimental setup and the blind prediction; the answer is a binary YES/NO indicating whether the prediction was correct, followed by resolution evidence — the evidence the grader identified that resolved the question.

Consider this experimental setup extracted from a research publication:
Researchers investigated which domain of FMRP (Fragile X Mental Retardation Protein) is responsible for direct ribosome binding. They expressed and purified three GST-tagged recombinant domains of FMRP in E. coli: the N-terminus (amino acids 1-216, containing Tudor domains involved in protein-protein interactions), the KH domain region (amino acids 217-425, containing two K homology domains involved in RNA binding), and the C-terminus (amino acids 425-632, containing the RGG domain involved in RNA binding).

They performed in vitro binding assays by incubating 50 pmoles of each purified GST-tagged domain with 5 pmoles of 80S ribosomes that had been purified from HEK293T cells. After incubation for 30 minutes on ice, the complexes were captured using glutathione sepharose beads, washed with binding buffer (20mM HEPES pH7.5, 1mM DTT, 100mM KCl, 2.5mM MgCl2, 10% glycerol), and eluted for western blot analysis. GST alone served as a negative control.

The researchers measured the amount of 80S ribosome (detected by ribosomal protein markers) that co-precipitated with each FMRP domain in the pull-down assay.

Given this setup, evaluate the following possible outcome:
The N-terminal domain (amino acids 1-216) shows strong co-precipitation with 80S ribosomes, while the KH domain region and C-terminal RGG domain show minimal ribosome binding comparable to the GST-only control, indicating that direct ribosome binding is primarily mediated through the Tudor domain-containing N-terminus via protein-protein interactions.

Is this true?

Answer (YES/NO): NO